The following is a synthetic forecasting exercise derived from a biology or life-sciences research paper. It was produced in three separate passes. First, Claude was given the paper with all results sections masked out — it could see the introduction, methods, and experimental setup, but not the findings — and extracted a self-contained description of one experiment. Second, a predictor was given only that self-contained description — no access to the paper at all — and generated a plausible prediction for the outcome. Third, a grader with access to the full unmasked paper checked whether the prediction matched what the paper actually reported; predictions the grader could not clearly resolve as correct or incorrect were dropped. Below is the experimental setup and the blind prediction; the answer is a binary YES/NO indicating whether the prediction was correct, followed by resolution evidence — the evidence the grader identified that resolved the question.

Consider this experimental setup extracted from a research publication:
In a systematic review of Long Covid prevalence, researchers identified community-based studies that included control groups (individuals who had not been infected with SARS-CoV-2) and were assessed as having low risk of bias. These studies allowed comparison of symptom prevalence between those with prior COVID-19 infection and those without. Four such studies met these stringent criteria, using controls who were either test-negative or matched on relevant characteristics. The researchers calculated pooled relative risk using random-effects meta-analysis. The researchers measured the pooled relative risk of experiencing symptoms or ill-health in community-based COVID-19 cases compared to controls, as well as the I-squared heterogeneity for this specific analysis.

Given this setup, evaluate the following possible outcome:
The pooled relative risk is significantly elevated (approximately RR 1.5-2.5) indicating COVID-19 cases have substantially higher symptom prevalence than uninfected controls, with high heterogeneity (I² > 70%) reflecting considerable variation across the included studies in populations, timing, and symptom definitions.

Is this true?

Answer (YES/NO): NO